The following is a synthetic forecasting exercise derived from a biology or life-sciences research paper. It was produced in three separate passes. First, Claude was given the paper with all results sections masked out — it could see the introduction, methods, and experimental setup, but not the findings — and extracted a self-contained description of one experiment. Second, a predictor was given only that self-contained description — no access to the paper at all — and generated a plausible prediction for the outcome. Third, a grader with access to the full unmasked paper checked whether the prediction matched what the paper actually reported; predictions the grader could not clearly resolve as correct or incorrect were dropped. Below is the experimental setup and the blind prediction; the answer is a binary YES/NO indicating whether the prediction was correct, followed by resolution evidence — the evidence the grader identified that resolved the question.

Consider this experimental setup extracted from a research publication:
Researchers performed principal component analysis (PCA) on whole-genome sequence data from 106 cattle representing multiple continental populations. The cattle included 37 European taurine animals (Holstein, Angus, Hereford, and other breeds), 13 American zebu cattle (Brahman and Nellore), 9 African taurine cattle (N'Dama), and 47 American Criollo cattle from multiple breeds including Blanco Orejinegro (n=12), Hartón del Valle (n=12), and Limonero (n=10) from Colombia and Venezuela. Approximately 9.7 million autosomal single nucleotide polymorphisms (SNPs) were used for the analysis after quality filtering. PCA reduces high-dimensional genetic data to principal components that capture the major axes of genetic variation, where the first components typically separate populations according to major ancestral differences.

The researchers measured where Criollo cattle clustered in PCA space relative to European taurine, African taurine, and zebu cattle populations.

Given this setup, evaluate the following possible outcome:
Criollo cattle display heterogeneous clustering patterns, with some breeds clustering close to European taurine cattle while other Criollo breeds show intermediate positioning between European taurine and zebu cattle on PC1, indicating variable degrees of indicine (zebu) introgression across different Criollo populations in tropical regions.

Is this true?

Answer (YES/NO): YES